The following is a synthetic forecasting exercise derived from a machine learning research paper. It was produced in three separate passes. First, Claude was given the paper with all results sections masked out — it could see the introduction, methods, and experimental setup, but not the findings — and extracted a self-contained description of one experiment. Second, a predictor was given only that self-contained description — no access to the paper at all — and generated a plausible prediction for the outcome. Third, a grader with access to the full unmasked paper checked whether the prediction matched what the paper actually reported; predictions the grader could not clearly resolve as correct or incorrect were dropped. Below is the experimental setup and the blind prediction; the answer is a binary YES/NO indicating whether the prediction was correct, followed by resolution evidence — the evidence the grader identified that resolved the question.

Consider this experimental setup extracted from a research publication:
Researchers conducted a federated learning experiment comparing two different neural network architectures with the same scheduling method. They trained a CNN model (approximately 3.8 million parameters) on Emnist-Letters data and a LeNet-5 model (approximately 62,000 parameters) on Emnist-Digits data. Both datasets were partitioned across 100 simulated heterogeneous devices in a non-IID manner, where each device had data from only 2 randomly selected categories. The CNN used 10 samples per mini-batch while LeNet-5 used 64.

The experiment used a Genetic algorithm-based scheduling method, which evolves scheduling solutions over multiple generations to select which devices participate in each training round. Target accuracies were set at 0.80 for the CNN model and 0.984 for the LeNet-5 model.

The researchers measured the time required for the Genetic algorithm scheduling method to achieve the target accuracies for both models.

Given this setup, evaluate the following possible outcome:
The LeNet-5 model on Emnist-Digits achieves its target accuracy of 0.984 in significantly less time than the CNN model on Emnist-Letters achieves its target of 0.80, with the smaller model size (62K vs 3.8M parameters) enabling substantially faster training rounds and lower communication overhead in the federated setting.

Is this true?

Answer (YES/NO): YES